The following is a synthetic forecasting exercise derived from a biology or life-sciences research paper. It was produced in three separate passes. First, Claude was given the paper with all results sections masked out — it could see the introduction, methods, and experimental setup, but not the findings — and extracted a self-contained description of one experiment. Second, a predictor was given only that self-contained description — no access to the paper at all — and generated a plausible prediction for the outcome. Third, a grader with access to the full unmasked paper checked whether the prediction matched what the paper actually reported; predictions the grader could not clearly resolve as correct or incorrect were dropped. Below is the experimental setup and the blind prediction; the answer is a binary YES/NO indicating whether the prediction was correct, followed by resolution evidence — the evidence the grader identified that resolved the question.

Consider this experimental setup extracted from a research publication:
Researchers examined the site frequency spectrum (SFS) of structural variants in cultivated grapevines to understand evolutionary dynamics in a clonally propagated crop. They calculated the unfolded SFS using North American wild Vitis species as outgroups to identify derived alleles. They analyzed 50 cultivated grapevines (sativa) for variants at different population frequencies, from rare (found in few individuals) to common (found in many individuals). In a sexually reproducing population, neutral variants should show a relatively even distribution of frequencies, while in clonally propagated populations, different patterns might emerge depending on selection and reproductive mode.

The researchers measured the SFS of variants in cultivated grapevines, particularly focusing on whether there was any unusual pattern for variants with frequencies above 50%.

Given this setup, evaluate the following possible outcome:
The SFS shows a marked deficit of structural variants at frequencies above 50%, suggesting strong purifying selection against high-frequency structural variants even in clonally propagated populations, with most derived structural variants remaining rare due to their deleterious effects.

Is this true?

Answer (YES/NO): YES